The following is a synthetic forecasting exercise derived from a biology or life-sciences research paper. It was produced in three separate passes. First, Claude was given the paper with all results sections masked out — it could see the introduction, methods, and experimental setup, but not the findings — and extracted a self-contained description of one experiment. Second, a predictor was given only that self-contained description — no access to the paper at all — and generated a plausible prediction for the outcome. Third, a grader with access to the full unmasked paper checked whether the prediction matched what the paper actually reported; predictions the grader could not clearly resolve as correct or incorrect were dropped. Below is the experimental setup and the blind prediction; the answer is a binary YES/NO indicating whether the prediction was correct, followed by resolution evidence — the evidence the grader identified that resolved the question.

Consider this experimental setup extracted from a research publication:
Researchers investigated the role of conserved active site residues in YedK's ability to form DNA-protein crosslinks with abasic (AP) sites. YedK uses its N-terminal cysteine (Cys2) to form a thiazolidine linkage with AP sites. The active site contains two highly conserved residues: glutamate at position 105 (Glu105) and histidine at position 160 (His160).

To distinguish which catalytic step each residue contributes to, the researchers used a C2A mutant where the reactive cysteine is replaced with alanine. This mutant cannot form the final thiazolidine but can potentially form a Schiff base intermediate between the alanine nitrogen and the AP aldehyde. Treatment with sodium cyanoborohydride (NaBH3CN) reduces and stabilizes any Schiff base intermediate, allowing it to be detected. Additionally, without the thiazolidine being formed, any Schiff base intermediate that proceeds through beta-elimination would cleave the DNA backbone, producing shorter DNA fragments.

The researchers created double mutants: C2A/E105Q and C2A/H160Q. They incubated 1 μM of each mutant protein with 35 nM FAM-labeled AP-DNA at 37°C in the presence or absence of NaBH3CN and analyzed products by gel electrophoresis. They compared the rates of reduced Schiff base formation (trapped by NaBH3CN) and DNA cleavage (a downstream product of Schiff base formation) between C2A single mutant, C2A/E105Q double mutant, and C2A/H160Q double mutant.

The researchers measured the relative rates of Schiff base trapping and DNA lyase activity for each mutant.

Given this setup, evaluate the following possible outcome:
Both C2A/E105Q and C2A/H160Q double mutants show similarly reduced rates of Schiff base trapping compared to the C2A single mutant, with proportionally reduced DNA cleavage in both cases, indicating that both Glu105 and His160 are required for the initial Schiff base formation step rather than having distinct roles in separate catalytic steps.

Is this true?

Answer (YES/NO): NO